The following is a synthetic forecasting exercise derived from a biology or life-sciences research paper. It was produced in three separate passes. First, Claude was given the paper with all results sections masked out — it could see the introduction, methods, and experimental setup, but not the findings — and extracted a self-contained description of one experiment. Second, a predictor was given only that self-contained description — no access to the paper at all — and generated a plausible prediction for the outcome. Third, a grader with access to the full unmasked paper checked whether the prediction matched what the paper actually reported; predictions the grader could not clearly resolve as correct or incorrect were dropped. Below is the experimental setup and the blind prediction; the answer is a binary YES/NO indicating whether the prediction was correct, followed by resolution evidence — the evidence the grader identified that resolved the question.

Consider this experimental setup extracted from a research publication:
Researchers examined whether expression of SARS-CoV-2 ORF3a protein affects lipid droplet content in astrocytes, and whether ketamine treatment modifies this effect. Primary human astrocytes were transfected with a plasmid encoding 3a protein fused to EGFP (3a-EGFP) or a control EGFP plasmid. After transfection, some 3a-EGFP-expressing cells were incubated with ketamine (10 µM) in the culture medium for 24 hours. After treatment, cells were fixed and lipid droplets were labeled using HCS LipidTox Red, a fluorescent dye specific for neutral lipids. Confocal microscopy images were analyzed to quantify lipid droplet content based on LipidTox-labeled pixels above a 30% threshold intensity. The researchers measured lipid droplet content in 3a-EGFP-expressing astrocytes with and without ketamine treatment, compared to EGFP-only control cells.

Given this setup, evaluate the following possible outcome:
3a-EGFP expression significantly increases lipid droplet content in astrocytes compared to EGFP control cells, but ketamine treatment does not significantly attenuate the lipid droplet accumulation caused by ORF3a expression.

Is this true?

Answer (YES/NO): NO